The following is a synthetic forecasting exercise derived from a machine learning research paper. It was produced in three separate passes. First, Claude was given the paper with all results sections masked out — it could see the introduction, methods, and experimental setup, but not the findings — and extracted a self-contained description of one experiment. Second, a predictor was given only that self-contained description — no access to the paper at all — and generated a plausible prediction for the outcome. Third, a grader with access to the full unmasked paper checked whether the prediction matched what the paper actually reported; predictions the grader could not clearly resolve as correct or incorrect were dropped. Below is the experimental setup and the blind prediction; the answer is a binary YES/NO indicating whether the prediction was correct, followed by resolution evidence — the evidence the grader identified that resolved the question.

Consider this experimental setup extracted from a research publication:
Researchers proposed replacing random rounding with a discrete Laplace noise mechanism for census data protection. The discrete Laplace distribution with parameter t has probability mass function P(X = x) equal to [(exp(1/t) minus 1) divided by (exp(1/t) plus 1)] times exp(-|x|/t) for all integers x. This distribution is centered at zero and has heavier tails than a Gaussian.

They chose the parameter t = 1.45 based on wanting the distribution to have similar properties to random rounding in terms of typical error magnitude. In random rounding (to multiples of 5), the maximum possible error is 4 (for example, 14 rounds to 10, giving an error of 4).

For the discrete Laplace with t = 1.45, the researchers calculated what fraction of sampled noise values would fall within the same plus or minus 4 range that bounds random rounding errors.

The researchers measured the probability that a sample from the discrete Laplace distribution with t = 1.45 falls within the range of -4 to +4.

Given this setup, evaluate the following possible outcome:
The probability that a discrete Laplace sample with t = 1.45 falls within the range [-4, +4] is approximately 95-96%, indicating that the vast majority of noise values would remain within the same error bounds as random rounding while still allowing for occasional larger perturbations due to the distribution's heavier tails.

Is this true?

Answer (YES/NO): YES